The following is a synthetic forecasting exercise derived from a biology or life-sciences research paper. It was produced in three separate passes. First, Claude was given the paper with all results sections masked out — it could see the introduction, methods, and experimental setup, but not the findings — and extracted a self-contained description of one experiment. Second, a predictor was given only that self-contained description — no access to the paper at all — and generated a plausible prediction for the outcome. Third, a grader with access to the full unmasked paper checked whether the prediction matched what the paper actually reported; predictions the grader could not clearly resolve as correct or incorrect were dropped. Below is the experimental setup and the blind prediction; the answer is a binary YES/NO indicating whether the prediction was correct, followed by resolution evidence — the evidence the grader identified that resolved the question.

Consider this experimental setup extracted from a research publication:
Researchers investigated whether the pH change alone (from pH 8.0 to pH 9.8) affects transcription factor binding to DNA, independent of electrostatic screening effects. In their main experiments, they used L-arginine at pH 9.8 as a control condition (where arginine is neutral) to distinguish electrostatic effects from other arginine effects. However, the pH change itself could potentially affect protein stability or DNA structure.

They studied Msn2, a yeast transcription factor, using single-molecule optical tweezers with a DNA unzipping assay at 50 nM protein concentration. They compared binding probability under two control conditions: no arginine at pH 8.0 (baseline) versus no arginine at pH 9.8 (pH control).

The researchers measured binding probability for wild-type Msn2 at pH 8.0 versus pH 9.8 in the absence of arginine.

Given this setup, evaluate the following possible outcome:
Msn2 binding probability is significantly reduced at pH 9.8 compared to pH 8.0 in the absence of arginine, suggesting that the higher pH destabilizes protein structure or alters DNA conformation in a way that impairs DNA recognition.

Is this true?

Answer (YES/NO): NO